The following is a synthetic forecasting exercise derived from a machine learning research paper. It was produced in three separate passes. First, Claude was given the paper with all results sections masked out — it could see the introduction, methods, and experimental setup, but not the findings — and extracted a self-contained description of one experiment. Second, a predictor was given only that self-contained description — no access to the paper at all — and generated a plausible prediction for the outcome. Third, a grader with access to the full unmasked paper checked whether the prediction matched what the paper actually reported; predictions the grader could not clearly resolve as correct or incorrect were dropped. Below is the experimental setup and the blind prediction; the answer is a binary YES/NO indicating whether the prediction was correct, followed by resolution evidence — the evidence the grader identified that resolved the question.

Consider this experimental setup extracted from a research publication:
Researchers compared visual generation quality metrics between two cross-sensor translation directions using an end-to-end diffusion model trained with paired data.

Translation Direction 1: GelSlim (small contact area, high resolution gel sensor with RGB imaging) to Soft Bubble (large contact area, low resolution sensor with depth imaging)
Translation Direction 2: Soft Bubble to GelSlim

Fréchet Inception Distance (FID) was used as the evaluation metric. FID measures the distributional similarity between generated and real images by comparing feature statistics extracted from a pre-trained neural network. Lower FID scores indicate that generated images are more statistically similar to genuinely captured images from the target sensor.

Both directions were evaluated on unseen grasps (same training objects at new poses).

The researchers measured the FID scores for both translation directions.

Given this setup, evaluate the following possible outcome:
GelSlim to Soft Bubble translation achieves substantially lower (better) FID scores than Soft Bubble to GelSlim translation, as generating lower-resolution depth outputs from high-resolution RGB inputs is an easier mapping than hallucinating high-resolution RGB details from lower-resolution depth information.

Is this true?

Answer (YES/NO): NO